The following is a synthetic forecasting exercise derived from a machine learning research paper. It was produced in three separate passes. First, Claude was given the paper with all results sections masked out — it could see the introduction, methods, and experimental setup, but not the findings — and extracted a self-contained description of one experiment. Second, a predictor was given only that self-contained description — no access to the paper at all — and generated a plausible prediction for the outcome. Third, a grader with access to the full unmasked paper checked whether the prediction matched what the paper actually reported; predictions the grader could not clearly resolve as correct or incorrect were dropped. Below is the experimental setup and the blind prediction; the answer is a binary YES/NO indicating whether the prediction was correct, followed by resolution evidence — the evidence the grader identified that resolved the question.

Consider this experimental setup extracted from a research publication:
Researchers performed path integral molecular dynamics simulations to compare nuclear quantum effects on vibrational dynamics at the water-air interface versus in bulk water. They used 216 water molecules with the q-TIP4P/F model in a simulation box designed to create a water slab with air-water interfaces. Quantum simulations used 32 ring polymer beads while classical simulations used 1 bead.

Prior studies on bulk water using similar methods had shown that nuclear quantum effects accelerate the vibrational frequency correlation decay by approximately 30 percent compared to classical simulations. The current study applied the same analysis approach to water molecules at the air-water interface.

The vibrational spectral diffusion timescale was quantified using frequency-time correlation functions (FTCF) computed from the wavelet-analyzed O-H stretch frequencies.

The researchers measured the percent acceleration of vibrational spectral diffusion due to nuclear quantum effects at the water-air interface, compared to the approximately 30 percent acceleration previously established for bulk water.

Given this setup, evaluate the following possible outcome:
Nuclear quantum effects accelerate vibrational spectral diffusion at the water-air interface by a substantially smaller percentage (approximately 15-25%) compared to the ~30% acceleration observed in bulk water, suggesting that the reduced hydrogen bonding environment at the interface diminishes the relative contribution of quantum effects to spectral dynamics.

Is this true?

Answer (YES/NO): NO